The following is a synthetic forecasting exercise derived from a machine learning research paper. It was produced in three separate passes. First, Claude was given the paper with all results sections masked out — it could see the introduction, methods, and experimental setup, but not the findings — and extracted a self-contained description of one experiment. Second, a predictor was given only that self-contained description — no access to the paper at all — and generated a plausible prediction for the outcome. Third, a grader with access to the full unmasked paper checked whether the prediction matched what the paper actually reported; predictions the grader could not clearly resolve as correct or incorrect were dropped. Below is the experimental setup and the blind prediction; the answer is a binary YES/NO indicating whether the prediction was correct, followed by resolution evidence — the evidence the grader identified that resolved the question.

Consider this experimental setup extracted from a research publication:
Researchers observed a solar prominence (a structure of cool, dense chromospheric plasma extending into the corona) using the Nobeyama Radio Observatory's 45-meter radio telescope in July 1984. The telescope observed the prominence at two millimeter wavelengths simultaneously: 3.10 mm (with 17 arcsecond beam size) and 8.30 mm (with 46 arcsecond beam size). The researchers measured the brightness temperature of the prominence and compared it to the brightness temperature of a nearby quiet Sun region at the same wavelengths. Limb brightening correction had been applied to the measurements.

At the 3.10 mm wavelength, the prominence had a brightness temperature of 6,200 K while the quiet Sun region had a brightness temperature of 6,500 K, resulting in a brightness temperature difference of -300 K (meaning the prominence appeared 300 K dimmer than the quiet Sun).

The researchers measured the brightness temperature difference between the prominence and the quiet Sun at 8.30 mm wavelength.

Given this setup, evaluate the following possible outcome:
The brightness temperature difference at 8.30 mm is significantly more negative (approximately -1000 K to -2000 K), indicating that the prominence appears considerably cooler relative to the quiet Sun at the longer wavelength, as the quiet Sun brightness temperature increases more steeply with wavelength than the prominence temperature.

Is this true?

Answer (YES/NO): YES